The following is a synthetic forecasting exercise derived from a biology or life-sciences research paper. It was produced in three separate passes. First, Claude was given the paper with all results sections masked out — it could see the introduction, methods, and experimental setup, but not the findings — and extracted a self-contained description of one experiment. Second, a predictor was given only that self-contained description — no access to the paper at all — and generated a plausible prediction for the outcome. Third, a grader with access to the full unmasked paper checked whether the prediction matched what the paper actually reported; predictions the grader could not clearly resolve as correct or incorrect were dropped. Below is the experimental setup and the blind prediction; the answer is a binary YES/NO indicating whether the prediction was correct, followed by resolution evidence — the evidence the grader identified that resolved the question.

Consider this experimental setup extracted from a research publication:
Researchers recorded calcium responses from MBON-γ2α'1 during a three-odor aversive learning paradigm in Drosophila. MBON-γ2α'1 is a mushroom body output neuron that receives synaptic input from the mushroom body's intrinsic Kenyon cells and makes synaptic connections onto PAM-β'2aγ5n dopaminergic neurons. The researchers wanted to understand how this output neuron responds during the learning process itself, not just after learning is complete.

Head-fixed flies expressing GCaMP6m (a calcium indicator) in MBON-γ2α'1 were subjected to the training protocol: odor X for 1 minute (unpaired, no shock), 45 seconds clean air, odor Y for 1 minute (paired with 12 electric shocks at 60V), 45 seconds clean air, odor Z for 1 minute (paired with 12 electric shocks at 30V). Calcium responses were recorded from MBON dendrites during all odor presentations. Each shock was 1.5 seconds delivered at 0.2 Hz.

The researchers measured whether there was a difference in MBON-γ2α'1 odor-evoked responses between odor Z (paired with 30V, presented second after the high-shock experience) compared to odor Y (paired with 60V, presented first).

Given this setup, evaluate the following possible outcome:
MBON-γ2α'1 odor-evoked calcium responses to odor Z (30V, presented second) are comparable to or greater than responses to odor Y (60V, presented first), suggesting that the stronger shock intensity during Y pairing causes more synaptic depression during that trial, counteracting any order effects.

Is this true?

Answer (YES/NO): YES